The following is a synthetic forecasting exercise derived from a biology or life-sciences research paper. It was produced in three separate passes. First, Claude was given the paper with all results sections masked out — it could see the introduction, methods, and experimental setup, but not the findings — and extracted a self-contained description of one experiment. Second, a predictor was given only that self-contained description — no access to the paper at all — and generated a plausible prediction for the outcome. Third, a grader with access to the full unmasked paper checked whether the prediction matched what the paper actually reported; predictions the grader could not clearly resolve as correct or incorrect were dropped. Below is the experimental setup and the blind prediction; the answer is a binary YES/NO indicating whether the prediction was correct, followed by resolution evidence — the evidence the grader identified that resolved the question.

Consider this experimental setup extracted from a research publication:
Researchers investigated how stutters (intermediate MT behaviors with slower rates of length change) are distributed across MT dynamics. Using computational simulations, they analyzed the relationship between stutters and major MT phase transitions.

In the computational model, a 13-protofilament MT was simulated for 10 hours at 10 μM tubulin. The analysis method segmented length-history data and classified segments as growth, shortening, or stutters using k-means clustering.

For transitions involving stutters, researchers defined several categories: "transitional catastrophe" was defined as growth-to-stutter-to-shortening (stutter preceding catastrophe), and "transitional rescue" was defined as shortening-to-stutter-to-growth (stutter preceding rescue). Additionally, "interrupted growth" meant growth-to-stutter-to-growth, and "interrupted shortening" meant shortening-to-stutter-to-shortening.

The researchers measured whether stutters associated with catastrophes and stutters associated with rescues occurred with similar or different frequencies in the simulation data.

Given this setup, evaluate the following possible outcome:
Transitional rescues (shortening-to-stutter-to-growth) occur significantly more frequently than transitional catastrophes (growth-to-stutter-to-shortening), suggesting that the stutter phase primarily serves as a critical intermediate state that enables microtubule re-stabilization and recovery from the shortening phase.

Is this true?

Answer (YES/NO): NO